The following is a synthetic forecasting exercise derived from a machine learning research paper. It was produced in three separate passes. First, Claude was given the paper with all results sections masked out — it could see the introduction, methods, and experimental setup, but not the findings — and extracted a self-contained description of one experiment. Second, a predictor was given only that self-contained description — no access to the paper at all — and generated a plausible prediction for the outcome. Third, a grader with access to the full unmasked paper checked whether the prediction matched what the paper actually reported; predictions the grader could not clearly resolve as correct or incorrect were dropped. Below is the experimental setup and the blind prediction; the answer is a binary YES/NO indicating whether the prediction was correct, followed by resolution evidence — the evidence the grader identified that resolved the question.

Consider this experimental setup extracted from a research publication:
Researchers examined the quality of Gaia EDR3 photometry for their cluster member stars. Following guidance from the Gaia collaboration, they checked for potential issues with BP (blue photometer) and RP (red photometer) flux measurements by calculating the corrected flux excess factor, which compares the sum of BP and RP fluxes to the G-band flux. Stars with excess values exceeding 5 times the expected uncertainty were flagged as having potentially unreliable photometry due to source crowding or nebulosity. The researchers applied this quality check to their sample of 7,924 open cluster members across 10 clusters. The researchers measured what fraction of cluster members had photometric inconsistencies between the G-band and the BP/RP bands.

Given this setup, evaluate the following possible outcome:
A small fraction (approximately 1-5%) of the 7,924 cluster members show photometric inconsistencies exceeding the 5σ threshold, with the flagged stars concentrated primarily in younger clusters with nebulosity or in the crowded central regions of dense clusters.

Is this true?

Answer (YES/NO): NO